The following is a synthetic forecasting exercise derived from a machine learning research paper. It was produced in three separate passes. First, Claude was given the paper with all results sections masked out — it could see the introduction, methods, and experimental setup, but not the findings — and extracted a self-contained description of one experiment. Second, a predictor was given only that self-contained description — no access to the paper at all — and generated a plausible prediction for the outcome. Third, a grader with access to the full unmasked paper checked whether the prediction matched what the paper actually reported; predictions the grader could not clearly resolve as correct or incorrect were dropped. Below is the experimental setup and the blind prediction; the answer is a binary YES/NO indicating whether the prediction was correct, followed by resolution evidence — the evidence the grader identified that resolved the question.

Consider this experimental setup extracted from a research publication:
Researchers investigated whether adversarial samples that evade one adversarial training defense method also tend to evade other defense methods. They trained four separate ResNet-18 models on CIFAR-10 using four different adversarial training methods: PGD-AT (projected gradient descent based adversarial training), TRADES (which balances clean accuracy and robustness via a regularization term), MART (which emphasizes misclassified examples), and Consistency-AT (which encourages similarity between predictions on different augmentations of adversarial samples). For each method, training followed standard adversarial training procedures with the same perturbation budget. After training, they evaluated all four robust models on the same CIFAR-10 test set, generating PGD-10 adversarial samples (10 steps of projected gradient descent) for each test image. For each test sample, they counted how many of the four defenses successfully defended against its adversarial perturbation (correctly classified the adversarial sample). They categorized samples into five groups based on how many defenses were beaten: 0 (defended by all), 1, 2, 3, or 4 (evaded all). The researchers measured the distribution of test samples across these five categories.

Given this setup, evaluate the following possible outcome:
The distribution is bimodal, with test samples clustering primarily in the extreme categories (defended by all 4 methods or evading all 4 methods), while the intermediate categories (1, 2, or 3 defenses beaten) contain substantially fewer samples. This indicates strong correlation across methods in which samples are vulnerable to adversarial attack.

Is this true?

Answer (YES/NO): YES